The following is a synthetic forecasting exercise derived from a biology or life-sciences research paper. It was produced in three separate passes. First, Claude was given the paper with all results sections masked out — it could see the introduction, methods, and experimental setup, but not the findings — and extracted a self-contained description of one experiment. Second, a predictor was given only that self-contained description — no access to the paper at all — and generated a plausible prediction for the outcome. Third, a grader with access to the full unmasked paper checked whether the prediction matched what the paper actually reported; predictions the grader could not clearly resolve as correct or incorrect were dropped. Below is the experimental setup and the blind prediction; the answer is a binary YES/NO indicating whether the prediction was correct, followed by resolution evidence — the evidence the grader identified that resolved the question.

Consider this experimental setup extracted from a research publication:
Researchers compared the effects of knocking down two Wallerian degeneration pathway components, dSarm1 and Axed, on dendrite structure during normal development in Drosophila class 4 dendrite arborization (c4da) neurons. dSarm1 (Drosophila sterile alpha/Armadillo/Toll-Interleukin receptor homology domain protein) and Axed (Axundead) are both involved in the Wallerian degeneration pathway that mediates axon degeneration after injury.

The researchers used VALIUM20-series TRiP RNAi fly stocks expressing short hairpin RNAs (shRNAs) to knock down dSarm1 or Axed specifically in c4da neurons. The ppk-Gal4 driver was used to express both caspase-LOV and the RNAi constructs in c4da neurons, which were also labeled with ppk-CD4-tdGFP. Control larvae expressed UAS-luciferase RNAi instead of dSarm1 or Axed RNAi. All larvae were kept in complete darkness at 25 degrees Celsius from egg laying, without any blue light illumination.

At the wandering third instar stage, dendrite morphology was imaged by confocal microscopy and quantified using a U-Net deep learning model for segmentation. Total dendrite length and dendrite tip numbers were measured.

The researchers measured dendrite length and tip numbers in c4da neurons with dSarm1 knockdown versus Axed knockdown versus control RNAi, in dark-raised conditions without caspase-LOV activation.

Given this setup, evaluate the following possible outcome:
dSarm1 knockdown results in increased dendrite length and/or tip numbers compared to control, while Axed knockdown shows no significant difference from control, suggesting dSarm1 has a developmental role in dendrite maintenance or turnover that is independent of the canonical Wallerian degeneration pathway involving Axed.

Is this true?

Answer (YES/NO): NO